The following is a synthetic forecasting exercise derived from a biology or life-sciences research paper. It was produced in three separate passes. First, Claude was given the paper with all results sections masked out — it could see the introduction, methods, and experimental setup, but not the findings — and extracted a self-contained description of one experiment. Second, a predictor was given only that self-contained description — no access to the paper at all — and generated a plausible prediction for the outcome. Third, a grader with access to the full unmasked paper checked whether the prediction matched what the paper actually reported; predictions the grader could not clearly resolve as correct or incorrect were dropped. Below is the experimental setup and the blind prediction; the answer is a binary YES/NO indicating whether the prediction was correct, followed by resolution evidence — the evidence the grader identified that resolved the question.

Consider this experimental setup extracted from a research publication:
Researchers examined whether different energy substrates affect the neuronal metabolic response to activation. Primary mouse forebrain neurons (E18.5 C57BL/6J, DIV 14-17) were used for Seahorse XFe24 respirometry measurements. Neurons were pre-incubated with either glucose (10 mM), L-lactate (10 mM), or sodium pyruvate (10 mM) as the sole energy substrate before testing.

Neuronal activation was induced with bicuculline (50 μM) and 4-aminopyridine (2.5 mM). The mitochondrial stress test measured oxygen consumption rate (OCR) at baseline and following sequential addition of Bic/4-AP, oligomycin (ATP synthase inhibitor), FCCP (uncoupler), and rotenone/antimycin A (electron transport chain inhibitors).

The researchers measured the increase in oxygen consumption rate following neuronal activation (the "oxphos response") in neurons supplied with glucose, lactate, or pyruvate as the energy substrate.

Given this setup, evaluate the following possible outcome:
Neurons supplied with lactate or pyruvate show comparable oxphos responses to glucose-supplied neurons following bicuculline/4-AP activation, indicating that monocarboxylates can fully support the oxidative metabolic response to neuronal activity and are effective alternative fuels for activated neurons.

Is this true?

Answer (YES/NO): YES